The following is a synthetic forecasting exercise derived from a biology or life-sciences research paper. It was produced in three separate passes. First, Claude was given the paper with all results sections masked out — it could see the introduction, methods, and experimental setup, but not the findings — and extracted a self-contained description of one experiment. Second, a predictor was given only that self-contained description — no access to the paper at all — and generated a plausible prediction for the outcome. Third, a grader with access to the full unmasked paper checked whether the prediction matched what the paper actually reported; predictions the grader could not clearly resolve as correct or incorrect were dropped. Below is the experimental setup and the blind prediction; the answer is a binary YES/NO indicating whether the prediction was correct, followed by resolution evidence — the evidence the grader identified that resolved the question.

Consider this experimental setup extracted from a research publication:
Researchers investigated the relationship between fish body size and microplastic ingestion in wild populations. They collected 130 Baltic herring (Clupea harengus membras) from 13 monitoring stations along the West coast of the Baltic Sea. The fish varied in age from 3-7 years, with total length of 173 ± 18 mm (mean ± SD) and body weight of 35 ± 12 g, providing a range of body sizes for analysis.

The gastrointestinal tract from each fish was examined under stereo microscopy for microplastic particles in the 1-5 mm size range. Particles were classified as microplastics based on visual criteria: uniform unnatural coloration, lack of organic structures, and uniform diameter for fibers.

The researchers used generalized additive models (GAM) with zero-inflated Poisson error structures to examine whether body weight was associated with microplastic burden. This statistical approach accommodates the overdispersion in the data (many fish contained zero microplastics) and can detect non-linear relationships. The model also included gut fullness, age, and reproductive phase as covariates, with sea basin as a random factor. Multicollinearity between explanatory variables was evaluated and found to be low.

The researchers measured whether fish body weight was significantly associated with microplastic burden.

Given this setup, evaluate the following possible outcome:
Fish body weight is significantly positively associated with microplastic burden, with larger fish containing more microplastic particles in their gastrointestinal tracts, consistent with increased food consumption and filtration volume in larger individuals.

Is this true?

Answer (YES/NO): YES